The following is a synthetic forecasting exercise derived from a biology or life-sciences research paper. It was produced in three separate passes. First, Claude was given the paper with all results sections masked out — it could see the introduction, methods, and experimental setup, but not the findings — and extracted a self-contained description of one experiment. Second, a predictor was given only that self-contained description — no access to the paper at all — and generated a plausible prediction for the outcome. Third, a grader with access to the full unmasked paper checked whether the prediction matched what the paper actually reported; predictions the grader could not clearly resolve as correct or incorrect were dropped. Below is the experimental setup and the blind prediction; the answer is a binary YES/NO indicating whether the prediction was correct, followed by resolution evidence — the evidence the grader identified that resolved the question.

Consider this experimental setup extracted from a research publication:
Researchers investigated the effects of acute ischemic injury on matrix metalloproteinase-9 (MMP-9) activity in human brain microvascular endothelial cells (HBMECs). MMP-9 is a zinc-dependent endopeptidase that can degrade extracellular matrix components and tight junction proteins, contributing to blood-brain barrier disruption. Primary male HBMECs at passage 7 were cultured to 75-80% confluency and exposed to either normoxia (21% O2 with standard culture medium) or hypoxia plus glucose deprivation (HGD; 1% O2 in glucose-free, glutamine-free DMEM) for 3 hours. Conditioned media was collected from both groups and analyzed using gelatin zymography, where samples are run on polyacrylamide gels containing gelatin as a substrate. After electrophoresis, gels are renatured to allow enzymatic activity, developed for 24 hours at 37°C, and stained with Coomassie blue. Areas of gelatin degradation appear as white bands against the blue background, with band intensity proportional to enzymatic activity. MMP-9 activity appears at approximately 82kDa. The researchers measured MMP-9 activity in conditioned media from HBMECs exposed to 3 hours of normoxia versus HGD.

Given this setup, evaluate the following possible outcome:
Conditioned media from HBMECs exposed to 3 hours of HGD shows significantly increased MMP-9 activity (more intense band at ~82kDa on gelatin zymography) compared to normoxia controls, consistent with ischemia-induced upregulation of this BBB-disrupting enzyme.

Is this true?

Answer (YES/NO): YES